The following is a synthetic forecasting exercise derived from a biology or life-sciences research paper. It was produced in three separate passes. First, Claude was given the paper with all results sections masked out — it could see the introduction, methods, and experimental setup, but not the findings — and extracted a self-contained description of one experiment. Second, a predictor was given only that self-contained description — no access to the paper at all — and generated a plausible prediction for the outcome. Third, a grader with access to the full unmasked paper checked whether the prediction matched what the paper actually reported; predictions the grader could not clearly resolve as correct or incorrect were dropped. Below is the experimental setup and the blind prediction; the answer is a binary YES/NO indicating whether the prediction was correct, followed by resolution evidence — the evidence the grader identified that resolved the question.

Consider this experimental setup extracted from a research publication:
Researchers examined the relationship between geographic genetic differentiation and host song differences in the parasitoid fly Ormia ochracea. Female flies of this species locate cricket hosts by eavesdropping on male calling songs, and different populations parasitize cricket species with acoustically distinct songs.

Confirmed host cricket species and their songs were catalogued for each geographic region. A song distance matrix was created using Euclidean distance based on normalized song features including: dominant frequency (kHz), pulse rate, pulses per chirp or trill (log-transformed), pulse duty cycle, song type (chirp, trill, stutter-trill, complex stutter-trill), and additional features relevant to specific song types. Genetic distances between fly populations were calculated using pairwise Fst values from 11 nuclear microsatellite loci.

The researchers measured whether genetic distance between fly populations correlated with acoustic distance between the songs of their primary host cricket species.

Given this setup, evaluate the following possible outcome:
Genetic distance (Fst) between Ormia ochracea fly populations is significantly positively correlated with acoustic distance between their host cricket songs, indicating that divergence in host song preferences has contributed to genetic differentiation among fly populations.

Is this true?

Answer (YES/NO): NO